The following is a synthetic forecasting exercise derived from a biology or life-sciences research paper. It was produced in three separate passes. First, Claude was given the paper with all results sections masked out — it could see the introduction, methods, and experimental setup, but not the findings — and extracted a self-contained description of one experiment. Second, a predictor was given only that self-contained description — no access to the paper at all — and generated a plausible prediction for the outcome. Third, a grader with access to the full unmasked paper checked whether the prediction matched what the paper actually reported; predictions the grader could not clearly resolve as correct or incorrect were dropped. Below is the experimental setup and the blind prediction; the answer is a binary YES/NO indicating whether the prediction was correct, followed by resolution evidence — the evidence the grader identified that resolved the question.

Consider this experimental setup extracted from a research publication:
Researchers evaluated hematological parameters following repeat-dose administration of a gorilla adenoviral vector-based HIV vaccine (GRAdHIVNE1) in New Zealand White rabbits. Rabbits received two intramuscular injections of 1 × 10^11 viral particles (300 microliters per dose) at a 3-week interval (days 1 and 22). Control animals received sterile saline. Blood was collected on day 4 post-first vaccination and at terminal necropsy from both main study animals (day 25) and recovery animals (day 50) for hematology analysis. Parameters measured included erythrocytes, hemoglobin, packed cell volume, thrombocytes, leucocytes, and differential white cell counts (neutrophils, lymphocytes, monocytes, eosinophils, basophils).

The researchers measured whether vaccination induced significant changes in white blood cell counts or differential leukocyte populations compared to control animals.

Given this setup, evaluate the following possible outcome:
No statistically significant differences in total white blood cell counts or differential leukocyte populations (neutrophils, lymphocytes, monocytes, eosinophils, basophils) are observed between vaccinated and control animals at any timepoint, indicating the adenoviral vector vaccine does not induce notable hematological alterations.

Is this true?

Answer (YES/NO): NO